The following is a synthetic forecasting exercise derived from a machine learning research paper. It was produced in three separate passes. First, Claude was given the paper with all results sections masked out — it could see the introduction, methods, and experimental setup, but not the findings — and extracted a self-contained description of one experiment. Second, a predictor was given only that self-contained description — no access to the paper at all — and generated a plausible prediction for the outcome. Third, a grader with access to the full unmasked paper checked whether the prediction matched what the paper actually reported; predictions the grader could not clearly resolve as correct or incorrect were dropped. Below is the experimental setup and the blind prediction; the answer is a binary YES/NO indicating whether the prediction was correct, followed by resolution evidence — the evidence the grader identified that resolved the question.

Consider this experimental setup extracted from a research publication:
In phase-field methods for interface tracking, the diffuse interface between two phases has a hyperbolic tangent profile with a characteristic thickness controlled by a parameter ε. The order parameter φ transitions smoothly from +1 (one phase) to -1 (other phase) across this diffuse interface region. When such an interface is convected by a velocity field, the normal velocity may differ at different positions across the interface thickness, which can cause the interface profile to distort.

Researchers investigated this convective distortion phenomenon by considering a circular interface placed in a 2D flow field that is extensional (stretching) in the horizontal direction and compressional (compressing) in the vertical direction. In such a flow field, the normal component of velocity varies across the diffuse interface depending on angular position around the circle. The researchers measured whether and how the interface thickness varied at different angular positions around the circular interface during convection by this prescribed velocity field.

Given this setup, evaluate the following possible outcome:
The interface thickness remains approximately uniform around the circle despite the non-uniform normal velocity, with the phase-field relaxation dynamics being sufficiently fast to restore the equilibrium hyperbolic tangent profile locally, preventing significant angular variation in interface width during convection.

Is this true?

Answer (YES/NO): NO